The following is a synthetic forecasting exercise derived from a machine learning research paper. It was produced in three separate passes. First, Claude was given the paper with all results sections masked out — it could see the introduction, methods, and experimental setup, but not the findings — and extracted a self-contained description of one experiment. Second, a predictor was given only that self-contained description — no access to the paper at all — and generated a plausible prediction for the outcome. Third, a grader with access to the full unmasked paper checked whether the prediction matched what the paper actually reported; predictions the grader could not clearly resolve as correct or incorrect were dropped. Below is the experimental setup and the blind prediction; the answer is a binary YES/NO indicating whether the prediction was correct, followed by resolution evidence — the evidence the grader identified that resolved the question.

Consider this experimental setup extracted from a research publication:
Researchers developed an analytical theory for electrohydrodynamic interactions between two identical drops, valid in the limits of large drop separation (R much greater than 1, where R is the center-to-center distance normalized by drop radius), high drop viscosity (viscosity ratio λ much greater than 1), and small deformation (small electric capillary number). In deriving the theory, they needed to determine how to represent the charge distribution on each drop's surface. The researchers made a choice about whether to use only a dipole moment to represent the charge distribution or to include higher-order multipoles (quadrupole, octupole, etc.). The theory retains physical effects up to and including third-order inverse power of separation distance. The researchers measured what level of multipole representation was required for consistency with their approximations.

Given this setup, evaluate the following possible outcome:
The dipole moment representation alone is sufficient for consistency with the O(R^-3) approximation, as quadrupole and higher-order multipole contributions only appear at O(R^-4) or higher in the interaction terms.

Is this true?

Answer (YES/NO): YES